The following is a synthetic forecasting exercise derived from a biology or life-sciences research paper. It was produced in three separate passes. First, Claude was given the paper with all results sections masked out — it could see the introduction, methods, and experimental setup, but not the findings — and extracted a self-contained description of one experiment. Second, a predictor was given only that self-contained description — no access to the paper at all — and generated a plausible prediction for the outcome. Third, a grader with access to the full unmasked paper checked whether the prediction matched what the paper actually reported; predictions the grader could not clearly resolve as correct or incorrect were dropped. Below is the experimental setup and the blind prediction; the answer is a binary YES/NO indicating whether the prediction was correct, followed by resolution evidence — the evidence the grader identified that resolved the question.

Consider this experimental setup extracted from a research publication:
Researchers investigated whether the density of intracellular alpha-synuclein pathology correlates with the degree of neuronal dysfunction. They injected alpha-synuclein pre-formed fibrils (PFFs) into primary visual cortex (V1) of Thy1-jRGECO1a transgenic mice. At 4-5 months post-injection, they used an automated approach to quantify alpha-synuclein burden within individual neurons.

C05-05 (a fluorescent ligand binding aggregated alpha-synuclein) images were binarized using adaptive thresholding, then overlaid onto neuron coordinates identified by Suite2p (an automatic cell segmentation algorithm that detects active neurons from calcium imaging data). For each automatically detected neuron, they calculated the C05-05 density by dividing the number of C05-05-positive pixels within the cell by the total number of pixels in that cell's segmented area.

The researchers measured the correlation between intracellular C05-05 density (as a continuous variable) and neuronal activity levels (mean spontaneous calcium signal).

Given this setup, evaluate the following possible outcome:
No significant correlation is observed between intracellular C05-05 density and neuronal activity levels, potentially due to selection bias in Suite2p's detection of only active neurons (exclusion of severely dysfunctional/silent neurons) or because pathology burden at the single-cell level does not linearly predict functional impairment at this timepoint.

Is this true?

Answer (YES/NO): NO